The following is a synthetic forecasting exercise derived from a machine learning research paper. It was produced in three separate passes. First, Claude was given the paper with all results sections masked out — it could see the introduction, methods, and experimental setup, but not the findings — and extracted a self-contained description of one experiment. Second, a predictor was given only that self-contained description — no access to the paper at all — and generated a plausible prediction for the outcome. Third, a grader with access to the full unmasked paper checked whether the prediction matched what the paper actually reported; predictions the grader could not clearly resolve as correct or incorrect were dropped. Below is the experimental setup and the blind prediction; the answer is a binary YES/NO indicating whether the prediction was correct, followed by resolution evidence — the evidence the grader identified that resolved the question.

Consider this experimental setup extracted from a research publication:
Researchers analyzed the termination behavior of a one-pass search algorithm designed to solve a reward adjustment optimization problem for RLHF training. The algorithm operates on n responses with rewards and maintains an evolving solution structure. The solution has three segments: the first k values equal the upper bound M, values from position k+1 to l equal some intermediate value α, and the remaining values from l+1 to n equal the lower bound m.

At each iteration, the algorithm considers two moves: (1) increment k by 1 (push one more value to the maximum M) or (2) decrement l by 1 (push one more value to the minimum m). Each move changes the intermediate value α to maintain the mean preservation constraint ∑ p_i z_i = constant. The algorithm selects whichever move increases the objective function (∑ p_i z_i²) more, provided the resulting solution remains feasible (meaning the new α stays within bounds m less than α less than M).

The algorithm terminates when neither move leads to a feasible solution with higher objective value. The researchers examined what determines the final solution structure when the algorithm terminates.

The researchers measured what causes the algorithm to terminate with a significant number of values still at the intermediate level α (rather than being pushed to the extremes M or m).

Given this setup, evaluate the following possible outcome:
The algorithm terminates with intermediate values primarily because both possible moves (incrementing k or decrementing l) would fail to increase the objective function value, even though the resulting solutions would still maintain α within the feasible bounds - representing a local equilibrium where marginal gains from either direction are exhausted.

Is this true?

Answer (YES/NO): NO